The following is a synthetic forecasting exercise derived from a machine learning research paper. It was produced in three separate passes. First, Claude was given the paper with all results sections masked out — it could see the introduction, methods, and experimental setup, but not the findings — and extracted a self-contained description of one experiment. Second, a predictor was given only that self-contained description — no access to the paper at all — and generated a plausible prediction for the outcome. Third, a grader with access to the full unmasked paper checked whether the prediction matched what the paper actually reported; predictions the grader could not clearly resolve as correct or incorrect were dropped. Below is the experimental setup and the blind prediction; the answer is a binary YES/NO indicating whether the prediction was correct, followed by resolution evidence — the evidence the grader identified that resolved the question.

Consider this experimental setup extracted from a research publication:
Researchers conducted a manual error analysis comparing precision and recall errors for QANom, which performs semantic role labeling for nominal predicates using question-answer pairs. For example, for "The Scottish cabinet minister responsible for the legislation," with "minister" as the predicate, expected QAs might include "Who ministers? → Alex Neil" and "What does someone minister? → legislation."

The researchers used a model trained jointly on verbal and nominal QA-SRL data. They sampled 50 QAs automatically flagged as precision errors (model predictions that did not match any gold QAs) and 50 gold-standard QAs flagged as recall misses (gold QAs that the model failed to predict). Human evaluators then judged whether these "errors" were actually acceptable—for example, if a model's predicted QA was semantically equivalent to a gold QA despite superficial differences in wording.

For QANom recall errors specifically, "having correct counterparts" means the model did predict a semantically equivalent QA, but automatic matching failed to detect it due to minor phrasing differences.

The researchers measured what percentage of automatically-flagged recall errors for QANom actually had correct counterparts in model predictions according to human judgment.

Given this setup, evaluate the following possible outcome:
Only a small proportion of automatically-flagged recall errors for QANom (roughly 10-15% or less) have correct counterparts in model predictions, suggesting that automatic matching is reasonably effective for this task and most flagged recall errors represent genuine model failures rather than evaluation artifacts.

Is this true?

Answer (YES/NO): NO